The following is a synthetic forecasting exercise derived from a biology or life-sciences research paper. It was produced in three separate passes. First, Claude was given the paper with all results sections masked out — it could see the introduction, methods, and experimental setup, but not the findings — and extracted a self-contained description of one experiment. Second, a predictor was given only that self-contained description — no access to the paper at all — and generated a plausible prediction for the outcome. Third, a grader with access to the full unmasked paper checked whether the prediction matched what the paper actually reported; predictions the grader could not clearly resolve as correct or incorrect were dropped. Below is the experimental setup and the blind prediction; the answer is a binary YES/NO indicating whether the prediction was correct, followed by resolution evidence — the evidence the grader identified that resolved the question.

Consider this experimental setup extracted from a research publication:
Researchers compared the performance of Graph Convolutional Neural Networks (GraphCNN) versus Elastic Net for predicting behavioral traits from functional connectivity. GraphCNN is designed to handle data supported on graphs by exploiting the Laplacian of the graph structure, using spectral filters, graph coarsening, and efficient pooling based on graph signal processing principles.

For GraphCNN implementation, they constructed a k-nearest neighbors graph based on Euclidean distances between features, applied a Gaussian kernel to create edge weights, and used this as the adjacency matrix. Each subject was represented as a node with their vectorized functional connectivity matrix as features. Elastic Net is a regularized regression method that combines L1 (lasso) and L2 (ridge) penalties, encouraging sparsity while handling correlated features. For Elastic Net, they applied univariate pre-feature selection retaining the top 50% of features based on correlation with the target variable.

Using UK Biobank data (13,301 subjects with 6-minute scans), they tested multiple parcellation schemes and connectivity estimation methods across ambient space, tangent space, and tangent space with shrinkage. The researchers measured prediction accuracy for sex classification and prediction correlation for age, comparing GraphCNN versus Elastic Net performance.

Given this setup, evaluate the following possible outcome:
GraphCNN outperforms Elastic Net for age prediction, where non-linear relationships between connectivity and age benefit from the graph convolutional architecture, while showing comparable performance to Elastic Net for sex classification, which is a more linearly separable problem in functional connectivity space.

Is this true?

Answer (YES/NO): NO